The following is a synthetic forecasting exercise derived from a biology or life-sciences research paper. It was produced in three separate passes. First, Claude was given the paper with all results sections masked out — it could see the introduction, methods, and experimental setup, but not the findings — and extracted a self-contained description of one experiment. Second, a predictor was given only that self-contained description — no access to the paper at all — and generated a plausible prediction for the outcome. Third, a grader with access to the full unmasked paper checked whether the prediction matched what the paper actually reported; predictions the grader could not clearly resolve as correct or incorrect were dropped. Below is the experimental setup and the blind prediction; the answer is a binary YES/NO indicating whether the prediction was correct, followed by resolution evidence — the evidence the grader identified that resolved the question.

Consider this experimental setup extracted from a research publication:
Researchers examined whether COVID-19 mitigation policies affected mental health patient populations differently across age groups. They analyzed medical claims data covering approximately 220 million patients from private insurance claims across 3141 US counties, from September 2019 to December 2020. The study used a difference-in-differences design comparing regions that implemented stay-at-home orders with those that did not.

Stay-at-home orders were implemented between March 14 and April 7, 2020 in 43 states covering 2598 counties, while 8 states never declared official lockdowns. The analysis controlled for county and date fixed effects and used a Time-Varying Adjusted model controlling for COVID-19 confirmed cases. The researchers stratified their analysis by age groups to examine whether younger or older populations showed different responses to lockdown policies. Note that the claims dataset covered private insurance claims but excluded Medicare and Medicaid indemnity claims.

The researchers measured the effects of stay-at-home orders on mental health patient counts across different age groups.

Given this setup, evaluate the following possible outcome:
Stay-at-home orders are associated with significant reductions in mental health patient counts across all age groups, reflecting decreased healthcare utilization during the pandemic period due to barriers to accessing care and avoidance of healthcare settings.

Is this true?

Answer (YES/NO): NO